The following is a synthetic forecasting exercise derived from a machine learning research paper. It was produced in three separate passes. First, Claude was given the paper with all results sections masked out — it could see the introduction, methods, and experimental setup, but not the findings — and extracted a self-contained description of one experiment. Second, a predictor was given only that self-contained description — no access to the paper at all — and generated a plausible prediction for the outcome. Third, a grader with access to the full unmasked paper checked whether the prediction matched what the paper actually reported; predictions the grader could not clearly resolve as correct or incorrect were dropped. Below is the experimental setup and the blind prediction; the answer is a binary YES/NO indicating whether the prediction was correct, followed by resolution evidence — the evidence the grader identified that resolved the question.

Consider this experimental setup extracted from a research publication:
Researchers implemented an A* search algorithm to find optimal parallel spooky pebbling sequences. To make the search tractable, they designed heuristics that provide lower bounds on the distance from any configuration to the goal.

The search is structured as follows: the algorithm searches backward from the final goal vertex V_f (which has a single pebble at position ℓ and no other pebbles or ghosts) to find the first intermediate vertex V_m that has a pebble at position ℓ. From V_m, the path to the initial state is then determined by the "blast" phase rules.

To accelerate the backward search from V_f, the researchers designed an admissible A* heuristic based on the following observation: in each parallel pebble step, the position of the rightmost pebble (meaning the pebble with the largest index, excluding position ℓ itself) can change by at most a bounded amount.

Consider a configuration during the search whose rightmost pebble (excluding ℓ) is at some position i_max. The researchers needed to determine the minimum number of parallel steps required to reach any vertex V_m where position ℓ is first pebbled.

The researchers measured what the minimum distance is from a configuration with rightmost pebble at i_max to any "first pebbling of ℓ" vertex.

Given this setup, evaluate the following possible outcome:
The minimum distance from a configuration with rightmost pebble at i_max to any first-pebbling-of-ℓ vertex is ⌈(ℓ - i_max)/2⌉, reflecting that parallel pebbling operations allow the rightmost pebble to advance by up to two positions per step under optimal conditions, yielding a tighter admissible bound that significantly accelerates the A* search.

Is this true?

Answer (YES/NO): NO